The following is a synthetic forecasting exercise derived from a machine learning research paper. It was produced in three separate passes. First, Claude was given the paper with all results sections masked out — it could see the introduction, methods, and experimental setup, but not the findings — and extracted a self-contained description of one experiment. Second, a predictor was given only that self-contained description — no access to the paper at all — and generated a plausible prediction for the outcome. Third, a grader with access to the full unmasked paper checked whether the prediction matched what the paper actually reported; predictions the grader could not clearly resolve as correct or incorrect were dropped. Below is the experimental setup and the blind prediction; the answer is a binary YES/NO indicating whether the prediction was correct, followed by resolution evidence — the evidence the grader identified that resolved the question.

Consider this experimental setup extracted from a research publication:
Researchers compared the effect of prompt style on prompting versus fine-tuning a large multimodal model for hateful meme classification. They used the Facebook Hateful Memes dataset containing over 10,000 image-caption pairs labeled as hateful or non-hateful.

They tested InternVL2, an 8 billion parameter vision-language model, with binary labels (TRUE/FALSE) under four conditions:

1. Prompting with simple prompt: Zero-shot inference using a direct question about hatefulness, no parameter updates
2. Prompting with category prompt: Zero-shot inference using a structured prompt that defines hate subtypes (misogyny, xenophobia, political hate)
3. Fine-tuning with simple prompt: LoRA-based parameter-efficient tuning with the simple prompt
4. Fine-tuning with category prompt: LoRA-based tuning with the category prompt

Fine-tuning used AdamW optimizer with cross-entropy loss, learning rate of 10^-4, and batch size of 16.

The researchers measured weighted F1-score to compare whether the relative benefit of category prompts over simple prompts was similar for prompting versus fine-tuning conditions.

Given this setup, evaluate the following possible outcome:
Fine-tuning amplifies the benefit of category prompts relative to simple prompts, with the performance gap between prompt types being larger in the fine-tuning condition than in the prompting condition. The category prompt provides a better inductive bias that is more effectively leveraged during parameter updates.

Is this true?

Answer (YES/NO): NO